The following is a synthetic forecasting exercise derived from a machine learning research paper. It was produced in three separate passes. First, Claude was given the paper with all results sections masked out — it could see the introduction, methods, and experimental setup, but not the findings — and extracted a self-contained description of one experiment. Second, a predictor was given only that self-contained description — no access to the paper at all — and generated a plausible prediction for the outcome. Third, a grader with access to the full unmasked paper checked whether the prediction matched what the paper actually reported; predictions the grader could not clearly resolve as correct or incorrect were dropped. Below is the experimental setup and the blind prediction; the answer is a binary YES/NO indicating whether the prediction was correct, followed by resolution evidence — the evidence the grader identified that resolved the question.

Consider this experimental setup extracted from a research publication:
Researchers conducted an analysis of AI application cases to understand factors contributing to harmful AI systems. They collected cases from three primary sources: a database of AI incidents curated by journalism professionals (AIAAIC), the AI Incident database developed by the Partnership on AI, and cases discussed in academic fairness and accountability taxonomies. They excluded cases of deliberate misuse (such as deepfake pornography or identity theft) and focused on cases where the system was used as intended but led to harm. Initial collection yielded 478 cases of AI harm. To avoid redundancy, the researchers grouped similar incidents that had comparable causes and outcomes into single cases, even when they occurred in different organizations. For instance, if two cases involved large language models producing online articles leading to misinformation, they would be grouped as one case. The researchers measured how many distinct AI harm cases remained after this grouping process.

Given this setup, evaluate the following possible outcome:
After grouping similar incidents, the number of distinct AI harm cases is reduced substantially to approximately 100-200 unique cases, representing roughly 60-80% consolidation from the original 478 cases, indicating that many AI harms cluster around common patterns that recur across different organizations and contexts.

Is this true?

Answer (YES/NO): NO